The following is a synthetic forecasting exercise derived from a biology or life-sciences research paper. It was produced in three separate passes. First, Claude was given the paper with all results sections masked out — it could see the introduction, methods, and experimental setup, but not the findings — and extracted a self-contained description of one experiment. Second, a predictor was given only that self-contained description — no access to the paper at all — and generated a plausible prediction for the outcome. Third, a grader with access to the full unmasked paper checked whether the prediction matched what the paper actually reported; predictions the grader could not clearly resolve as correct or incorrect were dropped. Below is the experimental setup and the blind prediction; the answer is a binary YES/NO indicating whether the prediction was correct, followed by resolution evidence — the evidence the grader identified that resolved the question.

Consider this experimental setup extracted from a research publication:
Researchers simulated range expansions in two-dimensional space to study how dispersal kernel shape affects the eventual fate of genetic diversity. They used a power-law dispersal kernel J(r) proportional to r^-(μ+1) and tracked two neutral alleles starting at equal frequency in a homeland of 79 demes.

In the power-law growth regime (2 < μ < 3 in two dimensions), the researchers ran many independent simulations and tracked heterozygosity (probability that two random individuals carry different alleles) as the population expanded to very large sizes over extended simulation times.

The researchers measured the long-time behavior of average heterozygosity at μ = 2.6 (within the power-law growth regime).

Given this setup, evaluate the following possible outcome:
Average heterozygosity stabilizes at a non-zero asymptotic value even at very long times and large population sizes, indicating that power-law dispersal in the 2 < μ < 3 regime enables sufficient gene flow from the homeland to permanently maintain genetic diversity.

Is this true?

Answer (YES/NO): NO